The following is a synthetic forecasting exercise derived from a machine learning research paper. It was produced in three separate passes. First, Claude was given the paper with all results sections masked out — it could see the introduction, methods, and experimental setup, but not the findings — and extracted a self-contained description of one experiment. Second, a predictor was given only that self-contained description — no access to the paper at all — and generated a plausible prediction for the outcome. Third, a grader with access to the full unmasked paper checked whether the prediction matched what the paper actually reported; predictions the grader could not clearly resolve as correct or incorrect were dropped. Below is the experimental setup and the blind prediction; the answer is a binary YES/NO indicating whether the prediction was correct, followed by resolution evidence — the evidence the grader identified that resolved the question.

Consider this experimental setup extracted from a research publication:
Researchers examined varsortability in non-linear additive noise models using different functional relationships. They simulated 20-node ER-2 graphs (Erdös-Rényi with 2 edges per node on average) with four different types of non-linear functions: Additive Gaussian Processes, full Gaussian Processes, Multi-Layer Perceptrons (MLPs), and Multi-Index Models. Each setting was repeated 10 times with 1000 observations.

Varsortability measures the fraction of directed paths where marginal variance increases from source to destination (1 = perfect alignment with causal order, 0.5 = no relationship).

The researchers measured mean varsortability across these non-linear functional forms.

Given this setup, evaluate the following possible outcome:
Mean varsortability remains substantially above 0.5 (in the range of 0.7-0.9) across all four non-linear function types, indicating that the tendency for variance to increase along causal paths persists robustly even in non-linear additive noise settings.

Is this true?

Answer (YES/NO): YES